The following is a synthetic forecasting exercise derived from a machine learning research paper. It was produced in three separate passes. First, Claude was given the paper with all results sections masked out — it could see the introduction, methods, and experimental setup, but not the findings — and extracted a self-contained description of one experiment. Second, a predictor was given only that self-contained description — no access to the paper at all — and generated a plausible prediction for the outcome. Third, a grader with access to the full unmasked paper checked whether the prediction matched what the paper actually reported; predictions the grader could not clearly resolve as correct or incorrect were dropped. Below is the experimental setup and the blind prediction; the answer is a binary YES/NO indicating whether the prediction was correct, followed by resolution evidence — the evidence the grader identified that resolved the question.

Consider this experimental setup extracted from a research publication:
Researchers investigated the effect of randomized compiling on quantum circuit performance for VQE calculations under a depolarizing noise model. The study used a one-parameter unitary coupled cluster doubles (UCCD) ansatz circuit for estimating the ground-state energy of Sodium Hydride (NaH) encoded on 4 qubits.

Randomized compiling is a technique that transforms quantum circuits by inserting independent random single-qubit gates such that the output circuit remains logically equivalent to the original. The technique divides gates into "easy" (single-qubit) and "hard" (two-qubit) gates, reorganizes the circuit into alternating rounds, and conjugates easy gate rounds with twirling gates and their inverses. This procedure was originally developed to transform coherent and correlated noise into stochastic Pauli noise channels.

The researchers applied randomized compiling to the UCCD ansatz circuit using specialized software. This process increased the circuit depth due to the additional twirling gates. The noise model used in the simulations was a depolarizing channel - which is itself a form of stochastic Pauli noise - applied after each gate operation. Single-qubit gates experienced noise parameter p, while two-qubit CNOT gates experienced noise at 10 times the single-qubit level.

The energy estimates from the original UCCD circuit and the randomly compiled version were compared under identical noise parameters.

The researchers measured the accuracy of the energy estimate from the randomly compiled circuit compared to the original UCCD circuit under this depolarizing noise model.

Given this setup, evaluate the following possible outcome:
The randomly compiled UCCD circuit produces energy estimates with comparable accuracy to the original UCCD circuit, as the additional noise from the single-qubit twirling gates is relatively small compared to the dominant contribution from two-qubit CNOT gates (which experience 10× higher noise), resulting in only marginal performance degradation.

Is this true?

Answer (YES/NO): NO